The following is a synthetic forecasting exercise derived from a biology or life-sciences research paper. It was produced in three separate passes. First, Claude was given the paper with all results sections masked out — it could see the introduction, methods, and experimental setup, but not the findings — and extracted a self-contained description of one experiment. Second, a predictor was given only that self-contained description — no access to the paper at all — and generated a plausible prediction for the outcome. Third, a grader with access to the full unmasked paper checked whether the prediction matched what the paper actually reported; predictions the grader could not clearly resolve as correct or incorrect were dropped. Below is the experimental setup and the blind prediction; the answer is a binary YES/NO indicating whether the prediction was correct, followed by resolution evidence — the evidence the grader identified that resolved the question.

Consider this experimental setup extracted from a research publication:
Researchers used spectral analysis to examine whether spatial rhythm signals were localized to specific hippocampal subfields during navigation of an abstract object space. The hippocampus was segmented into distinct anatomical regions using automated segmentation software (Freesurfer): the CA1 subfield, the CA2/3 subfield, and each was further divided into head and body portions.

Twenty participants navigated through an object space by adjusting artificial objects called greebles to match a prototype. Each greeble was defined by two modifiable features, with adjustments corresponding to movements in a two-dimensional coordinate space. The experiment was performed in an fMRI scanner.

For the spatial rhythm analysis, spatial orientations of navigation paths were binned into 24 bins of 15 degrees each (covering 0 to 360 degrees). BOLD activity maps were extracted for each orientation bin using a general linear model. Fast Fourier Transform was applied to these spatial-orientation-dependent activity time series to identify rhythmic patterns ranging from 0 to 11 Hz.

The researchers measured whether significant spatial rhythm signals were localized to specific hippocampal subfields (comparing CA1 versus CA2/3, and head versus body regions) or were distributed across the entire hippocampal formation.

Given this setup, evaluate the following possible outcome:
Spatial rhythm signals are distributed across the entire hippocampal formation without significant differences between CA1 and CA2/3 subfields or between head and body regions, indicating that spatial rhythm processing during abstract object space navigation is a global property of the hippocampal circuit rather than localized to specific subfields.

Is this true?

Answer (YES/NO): NO